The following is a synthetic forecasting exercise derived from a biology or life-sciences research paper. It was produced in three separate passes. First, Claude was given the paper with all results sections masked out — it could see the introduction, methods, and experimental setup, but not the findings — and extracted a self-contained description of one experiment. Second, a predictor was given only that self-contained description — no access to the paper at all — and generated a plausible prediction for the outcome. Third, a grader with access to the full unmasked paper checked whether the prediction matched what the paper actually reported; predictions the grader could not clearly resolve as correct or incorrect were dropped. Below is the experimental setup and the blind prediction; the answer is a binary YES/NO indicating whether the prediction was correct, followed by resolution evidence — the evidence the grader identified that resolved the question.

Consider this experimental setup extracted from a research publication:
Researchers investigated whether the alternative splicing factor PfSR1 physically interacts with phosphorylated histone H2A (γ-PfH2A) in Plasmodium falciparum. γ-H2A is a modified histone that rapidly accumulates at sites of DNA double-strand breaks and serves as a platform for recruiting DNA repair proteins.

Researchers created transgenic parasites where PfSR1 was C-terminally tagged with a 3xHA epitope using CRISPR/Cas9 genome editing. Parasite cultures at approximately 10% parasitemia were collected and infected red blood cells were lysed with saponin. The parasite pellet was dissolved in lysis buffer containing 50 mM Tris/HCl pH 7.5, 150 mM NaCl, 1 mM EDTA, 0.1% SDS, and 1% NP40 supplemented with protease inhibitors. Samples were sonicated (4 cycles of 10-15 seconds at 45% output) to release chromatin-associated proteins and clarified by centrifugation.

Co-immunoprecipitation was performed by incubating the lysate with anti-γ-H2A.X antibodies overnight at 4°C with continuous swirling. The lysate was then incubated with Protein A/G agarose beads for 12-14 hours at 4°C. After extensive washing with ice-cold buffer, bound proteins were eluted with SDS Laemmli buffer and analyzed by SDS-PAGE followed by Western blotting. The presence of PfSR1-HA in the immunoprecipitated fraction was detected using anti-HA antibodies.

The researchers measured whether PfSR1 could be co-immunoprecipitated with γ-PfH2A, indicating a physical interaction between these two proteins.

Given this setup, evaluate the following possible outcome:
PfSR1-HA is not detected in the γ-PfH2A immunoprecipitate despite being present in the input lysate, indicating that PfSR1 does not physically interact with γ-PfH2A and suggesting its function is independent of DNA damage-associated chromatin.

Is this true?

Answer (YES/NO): NO